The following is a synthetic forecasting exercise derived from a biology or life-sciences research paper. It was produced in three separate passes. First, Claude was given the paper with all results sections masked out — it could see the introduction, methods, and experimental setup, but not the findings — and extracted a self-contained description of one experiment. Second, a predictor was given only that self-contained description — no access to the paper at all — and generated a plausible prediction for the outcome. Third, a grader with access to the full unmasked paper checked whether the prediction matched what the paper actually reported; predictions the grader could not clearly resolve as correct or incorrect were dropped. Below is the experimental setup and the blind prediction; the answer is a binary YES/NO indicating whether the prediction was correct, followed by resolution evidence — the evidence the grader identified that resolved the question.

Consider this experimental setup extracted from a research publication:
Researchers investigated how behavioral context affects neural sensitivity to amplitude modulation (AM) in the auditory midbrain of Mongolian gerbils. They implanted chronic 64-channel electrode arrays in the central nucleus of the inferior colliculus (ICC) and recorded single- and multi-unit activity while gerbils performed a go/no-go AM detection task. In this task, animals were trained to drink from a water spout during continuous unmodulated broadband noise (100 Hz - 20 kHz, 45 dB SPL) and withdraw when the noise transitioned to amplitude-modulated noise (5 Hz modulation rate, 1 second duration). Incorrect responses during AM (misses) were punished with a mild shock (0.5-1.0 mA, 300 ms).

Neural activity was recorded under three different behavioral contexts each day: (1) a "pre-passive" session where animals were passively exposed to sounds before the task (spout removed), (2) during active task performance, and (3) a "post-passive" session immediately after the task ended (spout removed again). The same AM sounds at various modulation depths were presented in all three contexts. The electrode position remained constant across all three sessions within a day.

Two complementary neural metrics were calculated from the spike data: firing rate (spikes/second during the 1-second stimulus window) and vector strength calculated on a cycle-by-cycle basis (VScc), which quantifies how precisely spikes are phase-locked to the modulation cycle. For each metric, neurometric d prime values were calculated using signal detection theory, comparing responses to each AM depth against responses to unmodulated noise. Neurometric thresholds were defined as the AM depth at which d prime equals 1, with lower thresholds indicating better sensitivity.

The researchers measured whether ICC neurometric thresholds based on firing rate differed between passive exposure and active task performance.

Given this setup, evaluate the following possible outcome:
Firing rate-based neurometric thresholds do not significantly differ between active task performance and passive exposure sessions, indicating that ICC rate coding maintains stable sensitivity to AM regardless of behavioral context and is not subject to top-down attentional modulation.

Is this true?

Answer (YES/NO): NO